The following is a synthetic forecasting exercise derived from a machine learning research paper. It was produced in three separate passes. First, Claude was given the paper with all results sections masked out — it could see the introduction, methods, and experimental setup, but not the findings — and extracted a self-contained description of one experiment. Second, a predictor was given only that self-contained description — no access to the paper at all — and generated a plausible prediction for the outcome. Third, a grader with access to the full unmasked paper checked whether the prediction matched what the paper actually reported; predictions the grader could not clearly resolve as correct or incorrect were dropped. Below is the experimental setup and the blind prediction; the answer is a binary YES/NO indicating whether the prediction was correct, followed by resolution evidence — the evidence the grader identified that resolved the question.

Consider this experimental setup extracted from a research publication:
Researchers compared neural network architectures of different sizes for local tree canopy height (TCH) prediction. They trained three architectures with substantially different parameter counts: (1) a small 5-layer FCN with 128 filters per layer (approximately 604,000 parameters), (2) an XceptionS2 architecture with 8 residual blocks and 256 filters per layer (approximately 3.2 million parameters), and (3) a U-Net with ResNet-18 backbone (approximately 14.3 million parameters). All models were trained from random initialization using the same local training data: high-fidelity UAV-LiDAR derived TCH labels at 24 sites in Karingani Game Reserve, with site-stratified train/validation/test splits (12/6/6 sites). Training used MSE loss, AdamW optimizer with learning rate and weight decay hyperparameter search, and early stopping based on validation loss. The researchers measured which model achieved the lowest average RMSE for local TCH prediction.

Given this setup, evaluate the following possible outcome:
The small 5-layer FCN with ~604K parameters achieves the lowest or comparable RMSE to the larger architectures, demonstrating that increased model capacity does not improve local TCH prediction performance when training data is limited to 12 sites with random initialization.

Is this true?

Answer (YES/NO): YES